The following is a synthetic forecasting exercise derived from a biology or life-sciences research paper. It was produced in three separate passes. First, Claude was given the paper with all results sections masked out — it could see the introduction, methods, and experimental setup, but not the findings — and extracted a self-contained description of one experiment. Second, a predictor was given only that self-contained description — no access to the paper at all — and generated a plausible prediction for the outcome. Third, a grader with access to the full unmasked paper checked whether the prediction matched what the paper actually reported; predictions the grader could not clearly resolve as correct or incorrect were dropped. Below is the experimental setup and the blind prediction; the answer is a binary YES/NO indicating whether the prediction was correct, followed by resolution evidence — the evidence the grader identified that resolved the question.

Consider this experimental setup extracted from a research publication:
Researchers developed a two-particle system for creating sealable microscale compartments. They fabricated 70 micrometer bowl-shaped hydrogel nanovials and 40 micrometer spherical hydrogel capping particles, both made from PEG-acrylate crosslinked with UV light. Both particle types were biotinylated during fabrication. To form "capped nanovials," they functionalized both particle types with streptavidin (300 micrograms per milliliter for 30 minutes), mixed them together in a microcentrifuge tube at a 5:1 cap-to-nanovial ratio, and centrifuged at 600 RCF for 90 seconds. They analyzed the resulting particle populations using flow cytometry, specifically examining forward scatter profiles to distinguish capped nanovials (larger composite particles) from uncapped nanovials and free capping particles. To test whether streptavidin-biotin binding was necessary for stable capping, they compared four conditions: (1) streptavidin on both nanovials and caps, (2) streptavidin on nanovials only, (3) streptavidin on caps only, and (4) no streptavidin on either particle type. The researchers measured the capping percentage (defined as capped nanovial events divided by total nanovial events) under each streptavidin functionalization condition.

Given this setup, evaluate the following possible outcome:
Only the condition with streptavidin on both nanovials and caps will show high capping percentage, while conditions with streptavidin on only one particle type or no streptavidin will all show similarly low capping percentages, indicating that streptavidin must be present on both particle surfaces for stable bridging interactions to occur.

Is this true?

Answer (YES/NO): NO